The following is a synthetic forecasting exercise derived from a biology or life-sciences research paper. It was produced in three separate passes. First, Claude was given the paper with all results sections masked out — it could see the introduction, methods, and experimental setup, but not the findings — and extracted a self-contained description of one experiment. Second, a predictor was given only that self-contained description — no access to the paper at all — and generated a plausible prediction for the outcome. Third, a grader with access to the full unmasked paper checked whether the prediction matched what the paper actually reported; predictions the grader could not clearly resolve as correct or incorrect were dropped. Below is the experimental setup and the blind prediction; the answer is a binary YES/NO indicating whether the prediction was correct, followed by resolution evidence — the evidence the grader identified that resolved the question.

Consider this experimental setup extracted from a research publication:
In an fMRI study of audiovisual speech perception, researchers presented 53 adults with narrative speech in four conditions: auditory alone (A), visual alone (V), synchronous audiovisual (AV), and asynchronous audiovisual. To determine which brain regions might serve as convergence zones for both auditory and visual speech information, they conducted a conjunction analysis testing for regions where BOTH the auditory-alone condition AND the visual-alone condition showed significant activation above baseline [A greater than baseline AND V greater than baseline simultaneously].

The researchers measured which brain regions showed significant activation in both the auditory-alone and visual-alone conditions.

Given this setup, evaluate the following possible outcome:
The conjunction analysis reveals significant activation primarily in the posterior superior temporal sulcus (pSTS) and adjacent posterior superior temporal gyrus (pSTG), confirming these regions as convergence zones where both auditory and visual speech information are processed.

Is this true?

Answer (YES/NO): NO